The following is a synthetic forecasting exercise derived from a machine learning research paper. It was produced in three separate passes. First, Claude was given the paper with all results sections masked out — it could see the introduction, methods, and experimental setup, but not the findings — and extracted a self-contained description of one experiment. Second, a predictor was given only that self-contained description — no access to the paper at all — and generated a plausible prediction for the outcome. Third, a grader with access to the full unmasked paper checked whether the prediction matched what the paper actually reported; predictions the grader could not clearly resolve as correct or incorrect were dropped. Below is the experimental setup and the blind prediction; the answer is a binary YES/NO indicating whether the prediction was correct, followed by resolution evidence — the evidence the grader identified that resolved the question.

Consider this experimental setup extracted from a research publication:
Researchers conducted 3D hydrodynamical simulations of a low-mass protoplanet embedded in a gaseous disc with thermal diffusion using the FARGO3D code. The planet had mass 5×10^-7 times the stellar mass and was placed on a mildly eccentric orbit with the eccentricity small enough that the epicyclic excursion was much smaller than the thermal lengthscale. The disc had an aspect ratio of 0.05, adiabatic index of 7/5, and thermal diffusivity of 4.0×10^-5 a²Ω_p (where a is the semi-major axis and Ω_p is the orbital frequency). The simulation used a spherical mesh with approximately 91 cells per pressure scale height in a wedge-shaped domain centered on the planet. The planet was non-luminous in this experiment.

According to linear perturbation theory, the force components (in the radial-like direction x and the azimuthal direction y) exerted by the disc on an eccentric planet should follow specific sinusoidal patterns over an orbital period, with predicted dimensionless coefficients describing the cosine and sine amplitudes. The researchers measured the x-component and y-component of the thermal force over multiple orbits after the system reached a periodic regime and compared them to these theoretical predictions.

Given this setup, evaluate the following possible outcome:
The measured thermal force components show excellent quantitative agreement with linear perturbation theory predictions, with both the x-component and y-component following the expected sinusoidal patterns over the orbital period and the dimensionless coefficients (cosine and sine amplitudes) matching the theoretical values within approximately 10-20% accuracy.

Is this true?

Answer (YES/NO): NO